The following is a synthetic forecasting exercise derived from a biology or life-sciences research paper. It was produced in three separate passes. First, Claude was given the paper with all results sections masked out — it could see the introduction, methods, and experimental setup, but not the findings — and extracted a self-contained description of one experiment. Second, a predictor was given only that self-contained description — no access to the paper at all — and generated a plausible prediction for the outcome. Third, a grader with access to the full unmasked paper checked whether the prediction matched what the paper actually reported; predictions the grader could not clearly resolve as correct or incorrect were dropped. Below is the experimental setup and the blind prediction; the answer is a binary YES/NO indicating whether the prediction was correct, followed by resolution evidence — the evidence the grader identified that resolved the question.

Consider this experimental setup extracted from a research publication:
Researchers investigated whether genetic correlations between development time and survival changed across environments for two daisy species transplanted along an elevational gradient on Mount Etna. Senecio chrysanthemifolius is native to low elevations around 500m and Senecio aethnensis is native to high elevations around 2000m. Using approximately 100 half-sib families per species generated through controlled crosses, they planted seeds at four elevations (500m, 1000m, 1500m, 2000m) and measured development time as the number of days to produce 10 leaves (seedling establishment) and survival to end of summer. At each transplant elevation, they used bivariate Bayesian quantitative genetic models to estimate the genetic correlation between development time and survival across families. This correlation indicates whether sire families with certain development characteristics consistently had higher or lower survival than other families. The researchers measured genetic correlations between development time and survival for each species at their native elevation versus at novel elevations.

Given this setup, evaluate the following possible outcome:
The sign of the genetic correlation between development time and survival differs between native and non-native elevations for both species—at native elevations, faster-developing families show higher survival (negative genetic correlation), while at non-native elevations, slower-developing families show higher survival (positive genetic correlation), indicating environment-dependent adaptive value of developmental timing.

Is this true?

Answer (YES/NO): NO